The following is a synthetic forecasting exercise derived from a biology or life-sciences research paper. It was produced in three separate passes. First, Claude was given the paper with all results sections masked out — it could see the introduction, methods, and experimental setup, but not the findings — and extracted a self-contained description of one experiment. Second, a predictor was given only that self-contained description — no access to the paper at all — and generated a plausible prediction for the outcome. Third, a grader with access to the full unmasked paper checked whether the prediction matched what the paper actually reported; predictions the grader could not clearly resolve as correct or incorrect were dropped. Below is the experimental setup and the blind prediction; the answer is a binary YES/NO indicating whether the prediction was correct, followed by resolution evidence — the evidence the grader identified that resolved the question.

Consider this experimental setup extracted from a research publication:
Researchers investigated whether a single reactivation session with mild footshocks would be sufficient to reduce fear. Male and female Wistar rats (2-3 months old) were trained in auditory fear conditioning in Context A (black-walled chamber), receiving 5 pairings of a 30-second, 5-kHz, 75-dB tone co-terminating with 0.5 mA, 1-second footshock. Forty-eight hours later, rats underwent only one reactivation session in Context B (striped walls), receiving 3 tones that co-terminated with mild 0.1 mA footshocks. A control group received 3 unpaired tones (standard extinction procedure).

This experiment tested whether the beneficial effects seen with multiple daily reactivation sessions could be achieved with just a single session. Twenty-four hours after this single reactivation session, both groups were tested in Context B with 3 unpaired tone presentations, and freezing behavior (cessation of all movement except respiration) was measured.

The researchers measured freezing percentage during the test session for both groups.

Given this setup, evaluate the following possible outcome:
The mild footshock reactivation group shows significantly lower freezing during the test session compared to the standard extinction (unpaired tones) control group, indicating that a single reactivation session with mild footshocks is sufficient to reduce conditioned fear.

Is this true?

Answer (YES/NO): NO